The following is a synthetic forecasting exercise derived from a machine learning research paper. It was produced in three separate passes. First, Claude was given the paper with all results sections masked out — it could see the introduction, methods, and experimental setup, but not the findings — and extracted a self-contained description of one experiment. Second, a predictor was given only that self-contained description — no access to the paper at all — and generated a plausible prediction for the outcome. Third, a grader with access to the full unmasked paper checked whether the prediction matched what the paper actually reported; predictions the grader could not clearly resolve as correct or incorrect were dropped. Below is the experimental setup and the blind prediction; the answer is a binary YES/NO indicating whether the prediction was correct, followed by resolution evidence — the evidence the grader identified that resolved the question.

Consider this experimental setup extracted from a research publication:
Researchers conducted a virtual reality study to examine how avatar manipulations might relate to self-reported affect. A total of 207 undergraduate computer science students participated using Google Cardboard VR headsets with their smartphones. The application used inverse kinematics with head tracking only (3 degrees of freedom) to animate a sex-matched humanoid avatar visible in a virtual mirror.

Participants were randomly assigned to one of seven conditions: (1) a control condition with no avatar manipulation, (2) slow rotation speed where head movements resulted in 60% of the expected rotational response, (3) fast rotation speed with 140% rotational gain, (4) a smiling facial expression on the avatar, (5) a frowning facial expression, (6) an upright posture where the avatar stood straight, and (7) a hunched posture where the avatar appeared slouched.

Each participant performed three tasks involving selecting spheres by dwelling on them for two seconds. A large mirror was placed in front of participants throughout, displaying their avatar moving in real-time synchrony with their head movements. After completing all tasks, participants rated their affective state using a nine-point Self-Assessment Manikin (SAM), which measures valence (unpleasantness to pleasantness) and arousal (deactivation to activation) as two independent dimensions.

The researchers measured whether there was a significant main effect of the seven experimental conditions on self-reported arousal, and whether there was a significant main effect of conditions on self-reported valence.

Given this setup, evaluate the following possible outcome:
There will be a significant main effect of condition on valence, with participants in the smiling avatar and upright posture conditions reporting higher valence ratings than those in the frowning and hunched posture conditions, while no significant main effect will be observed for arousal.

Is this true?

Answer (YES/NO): NO